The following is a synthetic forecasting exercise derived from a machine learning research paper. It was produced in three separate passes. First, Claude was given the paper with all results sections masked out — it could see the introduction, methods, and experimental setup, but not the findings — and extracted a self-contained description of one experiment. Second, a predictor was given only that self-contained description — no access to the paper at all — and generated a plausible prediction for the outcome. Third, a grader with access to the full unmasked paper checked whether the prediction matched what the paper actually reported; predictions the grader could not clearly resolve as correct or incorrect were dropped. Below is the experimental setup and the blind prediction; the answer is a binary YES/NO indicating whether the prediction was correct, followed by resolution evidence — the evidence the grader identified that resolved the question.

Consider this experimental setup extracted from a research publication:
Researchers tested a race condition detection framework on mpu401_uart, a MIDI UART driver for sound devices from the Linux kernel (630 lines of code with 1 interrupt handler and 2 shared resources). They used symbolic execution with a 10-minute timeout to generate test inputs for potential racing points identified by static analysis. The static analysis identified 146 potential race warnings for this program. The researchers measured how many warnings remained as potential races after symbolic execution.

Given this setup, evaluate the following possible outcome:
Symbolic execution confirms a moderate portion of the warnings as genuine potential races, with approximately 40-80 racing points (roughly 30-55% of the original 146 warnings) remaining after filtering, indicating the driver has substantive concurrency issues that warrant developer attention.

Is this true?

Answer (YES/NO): NO